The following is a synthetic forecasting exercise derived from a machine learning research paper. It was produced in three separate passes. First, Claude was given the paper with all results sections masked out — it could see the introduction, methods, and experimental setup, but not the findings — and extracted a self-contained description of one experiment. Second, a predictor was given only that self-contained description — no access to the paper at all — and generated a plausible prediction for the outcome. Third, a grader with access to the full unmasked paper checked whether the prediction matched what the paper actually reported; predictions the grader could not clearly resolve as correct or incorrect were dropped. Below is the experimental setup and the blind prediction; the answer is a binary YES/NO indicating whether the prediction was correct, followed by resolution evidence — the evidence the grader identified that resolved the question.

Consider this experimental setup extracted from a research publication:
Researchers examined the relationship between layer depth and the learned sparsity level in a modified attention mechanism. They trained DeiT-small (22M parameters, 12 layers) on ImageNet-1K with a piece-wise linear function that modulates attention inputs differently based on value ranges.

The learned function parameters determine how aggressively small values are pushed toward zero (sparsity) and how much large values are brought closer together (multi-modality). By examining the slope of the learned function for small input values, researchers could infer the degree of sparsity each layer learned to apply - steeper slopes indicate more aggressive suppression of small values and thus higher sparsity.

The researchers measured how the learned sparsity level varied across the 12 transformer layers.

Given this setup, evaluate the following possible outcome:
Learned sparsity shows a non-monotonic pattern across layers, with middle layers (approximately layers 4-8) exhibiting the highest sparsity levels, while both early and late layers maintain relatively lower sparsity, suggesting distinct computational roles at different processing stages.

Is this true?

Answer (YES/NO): NO